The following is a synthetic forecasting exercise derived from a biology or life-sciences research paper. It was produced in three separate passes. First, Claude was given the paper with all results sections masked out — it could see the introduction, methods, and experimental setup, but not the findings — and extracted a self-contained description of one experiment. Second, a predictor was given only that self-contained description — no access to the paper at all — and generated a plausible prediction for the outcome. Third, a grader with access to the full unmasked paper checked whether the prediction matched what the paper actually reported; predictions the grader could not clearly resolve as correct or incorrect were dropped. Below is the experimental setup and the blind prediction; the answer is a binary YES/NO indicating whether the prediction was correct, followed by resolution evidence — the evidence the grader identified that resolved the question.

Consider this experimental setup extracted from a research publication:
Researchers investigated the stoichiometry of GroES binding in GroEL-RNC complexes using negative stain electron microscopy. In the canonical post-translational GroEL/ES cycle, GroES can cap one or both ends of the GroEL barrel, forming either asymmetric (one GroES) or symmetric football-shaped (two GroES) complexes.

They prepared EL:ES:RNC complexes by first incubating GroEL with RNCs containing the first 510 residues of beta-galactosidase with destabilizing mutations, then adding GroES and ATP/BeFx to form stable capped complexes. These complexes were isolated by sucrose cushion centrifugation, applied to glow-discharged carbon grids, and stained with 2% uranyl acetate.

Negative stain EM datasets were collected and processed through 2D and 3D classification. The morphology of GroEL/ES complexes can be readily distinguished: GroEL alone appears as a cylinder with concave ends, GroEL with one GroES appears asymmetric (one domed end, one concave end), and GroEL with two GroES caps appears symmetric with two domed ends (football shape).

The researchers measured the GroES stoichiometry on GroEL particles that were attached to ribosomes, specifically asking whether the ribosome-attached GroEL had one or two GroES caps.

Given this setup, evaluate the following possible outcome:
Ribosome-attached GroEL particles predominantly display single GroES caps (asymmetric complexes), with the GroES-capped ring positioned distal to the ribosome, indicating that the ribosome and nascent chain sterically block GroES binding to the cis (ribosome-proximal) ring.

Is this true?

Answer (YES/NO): NO